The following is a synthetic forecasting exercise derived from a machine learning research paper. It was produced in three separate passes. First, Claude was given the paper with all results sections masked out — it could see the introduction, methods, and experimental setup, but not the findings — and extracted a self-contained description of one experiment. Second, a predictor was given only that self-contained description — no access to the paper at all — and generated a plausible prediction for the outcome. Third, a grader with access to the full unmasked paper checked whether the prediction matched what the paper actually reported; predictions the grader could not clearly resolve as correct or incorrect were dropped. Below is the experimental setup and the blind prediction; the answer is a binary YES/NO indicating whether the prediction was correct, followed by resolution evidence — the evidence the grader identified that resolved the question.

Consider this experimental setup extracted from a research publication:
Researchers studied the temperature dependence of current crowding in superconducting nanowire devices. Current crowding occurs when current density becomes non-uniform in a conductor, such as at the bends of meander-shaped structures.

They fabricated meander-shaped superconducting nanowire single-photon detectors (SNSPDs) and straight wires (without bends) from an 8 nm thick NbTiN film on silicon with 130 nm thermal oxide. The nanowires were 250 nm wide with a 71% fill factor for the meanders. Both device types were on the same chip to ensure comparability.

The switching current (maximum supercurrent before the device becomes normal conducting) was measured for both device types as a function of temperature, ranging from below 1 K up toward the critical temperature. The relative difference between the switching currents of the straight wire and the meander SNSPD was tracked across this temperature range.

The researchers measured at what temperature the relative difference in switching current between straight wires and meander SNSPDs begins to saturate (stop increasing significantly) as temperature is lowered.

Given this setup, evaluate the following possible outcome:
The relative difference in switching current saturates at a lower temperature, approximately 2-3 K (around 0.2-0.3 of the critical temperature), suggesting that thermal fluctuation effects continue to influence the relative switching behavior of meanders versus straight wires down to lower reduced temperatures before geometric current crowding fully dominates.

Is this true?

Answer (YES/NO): NO